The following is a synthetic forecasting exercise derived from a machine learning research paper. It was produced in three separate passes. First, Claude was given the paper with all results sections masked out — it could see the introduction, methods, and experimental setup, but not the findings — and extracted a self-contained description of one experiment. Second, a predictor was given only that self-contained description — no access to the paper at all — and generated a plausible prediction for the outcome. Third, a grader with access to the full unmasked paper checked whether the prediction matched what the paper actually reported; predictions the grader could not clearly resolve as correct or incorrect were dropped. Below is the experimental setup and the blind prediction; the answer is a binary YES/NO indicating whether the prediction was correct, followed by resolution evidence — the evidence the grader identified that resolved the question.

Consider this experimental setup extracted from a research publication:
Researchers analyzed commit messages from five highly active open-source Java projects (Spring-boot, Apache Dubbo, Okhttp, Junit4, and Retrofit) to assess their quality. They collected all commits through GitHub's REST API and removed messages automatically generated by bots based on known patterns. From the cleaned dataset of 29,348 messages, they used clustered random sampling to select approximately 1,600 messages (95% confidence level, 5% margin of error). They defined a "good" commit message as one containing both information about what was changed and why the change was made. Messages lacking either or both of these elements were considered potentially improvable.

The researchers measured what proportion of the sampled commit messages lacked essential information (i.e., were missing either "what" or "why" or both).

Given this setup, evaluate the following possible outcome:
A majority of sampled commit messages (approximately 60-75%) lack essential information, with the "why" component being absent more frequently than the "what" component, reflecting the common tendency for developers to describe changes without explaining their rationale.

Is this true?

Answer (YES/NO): NO